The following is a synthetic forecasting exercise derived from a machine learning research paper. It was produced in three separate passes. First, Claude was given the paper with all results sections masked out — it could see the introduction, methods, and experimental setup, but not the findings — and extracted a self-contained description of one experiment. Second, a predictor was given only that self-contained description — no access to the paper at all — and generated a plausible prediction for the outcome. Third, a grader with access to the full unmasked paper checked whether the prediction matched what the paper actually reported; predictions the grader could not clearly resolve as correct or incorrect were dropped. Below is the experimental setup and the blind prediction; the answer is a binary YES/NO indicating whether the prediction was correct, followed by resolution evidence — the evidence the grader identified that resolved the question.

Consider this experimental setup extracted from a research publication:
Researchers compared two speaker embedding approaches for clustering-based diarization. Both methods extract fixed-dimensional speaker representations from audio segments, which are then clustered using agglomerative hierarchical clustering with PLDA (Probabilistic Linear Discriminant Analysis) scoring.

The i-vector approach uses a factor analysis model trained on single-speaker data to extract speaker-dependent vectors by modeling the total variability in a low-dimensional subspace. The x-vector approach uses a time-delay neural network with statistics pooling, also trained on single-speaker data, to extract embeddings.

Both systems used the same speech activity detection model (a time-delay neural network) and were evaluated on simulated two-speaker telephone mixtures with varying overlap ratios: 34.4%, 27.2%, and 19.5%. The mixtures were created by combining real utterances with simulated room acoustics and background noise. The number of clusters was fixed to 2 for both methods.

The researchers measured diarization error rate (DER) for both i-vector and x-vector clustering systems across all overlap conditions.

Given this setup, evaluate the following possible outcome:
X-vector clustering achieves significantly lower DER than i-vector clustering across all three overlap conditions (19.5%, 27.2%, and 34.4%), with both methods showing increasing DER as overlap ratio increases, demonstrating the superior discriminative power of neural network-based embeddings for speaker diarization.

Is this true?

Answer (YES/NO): YES